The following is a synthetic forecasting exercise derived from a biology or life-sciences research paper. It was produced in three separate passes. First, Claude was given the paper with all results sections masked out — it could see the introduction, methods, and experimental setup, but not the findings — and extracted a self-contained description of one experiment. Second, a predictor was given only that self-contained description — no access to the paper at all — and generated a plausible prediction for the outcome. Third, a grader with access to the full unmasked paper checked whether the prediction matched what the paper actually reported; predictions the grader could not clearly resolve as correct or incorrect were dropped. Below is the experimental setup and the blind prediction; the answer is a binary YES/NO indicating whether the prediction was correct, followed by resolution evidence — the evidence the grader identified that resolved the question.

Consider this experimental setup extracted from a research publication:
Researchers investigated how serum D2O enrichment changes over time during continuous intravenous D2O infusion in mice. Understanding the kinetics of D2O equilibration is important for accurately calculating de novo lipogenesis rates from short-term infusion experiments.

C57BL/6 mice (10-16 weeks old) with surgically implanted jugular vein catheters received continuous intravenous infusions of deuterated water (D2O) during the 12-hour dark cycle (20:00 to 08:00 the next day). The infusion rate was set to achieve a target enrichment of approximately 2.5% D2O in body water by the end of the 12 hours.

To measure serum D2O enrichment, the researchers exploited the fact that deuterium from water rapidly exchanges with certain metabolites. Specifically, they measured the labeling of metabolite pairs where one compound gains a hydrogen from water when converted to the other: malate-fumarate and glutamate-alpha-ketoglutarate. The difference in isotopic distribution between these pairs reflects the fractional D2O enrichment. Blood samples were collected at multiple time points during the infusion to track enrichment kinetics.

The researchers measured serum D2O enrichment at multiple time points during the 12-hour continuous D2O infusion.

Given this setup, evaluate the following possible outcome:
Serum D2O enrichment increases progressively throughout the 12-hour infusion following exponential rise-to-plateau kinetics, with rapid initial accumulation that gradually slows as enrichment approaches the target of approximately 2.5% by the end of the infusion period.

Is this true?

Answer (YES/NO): NO